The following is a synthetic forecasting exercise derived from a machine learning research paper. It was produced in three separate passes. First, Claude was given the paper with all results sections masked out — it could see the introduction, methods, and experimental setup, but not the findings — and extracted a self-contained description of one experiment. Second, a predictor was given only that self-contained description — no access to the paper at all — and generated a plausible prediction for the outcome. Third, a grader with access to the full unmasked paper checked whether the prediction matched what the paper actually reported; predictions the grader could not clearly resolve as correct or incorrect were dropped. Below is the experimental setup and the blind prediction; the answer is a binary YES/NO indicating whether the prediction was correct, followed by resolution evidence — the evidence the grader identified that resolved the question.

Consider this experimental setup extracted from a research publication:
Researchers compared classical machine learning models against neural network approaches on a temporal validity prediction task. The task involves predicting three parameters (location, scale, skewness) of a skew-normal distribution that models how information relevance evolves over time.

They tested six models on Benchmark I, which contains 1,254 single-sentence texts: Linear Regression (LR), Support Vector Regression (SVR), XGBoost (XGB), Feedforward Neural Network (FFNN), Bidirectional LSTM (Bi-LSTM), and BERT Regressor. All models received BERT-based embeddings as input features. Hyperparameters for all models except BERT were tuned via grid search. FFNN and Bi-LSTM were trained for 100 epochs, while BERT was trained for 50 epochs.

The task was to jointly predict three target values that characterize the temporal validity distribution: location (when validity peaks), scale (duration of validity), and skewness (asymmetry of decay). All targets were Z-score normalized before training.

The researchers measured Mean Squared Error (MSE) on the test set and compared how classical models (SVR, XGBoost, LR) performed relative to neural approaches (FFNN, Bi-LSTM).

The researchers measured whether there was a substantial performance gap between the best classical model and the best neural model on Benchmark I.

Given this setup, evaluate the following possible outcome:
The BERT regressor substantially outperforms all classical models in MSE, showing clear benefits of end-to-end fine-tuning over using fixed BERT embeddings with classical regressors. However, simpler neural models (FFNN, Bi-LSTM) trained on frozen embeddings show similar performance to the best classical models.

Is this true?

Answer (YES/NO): NO